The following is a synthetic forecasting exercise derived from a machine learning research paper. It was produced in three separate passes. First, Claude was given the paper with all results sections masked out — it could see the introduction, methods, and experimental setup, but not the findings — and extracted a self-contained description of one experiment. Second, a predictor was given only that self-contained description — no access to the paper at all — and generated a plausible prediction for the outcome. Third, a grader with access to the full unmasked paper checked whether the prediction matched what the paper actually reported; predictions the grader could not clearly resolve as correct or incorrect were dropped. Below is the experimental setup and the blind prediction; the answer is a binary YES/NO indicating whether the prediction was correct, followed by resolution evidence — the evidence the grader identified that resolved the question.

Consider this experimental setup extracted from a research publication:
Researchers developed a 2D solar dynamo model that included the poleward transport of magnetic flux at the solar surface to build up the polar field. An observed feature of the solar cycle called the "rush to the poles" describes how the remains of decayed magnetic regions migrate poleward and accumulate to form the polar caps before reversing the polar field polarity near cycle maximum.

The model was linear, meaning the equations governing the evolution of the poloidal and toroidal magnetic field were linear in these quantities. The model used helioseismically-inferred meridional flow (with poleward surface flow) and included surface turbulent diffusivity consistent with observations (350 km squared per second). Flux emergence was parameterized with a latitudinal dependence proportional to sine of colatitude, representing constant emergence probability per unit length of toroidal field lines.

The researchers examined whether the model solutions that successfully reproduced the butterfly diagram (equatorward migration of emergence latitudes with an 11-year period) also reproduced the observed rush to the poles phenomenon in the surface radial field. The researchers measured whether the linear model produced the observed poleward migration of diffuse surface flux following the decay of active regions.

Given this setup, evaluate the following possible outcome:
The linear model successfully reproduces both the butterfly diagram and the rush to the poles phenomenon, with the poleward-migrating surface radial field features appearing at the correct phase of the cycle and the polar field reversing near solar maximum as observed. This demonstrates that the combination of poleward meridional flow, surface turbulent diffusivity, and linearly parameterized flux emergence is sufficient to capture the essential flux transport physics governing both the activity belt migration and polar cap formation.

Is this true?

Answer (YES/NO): NO